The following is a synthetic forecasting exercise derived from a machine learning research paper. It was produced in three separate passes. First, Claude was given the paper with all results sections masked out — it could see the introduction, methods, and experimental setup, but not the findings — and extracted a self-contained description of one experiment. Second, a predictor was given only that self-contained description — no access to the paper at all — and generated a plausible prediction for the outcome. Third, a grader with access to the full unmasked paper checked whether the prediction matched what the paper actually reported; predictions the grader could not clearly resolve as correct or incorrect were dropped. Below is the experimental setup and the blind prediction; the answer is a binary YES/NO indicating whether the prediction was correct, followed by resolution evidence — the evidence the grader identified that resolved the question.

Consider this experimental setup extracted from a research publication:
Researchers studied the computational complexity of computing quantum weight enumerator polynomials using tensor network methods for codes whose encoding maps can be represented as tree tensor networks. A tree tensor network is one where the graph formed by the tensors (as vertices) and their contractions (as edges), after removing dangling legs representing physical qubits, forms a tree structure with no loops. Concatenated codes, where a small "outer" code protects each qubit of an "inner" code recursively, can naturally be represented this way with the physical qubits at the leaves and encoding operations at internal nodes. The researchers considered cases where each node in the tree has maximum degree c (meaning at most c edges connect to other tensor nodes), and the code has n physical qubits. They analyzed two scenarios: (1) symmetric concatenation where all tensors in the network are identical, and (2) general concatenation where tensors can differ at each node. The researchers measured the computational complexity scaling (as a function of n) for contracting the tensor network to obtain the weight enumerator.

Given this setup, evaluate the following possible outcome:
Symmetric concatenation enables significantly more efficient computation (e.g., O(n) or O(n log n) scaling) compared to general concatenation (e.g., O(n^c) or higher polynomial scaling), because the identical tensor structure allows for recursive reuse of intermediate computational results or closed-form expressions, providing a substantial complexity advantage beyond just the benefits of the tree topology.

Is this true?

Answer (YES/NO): NO